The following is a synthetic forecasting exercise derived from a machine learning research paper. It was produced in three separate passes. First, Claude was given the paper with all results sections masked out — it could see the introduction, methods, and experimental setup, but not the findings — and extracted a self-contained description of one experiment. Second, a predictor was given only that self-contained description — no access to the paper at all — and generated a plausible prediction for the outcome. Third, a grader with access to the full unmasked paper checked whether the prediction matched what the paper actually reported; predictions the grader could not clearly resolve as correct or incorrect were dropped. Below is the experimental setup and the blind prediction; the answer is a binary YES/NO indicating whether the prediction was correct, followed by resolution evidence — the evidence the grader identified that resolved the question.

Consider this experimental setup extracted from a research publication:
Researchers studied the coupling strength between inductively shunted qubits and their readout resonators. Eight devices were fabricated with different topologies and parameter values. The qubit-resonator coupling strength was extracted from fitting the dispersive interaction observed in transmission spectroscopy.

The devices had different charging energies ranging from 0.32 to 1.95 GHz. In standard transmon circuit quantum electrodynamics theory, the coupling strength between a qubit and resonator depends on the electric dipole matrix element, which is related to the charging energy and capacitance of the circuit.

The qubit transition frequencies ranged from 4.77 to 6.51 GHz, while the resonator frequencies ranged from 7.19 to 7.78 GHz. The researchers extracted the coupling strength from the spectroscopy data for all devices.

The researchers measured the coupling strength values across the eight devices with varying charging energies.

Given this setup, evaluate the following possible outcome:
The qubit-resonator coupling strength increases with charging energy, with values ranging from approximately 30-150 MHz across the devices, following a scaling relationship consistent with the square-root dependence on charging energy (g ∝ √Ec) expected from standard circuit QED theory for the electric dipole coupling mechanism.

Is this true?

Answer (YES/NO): NO